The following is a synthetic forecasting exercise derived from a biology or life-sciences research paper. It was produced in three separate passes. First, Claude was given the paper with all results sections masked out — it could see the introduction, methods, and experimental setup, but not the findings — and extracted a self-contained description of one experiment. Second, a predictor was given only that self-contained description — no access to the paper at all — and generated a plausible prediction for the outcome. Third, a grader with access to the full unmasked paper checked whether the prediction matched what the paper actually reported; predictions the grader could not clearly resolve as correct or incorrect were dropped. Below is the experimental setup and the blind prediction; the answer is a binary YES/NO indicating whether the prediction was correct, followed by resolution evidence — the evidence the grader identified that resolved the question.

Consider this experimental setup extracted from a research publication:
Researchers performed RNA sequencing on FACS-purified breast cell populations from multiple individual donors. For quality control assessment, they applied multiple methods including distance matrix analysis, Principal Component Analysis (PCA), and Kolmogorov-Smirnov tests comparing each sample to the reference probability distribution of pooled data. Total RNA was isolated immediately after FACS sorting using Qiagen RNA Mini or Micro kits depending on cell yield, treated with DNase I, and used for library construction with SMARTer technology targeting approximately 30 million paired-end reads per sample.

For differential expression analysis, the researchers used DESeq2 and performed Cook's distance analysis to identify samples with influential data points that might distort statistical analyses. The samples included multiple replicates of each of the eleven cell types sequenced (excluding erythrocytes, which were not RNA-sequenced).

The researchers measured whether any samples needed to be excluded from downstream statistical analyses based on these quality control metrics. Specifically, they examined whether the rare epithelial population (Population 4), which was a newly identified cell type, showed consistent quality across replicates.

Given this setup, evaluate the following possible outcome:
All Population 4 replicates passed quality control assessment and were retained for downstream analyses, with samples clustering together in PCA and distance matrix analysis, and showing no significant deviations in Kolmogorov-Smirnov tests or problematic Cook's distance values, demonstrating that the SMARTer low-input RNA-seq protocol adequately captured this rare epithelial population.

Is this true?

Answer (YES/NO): NO